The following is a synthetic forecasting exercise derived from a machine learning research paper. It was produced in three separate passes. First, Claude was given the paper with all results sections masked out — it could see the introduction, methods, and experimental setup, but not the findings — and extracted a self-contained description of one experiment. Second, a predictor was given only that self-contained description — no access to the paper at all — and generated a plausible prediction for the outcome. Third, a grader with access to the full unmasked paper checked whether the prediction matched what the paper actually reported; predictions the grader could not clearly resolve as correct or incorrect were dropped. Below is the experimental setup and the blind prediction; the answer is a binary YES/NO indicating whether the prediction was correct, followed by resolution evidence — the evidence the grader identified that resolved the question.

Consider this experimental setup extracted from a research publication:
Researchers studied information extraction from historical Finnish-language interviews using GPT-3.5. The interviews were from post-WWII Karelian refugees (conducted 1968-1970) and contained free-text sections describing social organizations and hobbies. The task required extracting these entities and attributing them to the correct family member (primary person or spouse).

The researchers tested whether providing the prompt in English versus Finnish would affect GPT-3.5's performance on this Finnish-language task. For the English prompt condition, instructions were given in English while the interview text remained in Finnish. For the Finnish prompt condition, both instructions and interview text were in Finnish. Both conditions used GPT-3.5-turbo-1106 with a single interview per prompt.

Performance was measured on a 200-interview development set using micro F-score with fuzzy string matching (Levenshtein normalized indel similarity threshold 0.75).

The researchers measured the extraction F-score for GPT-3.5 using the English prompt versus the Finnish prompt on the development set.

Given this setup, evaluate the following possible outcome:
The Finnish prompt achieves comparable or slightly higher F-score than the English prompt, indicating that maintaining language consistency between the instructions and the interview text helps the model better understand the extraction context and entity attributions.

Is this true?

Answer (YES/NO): NO